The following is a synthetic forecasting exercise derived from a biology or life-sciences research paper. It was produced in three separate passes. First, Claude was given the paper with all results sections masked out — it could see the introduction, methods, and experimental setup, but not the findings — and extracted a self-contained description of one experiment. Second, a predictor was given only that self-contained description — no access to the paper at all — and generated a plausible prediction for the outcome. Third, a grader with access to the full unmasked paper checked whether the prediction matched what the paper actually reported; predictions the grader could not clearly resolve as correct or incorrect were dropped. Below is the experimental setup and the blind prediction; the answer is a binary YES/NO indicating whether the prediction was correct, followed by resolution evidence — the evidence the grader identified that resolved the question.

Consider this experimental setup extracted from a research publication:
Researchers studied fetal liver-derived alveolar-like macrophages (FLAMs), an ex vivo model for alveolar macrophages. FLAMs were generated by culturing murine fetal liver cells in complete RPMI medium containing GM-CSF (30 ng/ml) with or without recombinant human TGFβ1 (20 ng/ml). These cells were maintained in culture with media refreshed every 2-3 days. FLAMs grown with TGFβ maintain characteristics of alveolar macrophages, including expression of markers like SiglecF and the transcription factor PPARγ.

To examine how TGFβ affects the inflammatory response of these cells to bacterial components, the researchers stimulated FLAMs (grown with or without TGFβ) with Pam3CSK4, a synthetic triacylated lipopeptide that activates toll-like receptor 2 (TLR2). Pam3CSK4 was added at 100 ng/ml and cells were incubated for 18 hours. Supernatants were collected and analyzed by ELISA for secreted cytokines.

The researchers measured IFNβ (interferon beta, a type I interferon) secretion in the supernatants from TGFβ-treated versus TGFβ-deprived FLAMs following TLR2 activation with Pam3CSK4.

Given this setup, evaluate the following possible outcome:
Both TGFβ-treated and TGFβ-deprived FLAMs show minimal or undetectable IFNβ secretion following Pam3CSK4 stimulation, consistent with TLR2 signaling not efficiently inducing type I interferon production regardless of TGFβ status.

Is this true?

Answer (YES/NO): NO